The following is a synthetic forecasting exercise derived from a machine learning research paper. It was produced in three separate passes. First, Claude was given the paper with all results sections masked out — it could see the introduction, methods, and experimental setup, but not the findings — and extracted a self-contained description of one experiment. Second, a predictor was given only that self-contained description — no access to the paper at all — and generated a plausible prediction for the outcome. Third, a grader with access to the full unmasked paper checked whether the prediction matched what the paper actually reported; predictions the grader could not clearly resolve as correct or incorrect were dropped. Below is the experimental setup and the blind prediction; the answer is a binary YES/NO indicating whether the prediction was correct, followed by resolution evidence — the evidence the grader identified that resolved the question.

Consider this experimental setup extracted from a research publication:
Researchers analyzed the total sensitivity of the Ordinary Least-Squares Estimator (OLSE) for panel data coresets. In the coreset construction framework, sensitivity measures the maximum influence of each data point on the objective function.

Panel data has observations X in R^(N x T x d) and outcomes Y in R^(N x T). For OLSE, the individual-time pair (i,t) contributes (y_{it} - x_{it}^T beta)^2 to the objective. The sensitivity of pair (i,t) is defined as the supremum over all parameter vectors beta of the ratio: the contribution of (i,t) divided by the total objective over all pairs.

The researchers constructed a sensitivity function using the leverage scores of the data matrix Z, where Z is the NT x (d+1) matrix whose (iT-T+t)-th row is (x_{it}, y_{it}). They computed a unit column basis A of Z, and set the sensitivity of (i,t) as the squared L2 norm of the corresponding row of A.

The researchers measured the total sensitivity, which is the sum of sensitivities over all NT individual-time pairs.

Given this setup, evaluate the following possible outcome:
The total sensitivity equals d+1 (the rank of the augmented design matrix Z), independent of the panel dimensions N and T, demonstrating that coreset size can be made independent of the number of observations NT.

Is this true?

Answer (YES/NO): NO